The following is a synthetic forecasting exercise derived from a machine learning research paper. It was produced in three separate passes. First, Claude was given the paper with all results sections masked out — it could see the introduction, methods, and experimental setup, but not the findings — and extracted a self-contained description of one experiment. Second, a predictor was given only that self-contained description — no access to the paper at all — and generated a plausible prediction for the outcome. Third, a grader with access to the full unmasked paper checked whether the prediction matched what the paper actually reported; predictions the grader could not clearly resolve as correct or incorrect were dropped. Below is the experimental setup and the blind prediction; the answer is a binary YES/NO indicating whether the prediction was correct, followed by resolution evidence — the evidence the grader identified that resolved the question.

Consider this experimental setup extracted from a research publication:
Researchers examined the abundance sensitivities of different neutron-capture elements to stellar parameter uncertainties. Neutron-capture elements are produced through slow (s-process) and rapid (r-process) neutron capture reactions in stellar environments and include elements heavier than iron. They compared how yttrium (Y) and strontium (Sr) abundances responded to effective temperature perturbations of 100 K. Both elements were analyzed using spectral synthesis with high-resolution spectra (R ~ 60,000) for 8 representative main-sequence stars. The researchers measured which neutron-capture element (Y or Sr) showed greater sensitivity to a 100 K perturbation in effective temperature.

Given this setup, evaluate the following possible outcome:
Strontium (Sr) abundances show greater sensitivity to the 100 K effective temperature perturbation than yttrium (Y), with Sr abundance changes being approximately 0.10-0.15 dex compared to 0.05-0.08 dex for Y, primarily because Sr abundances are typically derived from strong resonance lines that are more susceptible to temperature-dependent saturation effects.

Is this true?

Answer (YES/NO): NO